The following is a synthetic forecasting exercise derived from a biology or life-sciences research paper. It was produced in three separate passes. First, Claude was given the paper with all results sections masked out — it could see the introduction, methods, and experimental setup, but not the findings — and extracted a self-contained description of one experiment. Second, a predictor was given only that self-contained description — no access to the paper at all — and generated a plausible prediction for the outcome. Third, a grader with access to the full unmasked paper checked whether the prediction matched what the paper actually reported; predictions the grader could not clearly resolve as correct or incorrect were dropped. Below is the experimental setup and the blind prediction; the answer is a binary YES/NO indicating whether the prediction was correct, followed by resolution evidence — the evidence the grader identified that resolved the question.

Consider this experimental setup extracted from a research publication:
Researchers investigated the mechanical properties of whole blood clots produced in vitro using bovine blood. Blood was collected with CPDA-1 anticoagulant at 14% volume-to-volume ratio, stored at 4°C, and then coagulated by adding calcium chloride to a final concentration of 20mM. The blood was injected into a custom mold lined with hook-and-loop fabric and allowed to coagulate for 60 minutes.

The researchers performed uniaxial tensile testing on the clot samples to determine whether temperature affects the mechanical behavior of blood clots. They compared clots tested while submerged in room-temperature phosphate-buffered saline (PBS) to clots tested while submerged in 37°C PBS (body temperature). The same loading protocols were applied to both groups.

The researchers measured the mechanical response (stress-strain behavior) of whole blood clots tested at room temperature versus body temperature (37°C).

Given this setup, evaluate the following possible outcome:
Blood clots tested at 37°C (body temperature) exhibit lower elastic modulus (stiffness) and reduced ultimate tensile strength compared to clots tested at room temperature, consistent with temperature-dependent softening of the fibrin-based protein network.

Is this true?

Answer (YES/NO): NO